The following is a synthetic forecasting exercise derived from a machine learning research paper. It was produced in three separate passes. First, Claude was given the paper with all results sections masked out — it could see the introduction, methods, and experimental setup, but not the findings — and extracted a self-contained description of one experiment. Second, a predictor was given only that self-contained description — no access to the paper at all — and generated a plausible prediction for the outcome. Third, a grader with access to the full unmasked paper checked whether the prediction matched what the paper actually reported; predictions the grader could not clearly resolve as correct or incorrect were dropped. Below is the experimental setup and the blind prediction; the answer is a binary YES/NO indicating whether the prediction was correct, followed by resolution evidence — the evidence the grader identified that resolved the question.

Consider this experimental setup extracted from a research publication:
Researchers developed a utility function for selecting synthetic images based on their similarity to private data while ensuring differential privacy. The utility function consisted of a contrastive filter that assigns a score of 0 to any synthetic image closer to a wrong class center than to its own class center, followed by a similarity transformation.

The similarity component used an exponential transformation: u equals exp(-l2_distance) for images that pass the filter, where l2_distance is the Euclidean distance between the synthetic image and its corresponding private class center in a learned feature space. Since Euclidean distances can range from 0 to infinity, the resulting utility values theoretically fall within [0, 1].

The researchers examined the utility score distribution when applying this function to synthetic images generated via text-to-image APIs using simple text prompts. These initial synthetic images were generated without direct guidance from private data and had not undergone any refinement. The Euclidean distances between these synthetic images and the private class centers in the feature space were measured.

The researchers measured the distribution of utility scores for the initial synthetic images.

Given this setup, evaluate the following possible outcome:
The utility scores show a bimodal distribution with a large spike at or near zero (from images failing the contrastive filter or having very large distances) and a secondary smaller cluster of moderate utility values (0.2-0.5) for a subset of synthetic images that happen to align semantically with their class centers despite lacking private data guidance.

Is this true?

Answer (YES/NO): NO